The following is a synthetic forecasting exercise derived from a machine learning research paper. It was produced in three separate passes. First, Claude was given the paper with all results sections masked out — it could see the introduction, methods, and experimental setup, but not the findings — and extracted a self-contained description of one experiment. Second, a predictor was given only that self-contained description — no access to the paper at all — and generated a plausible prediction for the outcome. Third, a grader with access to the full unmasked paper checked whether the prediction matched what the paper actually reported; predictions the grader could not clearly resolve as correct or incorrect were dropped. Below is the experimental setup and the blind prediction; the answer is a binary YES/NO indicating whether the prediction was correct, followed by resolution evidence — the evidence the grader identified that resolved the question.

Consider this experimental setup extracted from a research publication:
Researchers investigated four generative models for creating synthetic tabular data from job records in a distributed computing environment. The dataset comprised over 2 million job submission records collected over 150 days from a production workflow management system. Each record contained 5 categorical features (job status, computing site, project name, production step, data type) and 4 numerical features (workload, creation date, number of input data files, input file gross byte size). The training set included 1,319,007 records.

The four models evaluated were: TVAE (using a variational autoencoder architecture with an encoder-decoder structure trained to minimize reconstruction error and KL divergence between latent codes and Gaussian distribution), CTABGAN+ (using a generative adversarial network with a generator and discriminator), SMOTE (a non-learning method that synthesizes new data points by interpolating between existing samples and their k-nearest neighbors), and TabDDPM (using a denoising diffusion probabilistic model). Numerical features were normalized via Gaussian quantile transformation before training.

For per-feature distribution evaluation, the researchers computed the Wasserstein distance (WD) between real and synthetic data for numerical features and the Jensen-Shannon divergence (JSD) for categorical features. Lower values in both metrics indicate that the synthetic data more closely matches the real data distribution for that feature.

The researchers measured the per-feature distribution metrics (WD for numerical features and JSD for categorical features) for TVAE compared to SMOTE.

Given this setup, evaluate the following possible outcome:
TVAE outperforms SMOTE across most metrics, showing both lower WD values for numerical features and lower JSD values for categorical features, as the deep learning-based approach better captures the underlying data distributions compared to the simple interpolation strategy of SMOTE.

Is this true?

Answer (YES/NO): NO